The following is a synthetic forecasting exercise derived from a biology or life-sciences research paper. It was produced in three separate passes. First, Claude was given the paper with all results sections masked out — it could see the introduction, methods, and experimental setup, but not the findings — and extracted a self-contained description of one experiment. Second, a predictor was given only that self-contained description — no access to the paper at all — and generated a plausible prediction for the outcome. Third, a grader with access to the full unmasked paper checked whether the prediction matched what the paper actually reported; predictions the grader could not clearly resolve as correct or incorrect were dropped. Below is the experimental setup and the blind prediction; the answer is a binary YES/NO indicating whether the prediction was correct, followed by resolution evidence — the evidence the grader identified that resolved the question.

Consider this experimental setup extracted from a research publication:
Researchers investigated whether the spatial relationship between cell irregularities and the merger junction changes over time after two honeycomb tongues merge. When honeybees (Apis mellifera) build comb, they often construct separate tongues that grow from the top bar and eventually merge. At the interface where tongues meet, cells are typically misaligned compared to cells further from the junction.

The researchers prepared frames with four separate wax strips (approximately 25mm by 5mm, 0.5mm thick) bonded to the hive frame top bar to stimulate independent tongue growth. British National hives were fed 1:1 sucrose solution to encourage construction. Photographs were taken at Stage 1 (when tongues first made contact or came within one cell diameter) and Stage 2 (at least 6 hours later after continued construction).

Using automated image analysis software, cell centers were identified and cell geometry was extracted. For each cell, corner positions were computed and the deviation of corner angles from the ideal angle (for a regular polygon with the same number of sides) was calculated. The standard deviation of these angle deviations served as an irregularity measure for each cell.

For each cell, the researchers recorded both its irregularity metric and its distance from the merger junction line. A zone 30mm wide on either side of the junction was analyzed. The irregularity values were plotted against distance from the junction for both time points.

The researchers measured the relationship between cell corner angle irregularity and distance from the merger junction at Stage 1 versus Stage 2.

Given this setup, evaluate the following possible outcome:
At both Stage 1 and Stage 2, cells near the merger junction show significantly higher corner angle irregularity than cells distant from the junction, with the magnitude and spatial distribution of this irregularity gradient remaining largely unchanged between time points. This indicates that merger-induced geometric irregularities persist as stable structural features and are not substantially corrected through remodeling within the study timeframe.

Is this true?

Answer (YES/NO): NO